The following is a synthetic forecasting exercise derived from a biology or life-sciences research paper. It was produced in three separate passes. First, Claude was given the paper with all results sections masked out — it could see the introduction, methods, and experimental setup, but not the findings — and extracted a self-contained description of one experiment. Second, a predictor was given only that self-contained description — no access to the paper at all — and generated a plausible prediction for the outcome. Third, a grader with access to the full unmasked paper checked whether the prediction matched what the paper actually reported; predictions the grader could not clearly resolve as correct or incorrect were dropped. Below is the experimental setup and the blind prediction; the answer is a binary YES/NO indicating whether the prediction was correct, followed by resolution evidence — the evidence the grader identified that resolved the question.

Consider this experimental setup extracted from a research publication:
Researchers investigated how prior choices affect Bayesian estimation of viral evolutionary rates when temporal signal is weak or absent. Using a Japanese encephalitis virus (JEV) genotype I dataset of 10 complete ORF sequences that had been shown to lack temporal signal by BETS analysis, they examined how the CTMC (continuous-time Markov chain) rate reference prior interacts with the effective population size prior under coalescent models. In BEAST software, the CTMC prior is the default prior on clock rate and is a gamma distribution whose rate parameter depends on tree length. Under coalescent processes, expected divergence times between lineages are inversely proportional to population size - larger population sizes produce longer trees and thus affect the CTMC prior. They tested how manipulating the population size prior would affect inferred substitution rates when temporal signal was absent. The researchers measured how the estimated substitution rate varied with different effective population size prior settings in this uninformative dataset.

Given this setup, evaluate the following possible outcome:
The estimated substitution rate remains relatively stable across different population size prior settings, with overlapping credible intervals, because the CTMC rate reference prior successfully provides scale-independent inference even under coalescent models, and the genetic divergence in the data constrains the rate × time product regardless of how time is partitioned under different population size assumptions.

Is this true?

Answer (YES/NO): NO